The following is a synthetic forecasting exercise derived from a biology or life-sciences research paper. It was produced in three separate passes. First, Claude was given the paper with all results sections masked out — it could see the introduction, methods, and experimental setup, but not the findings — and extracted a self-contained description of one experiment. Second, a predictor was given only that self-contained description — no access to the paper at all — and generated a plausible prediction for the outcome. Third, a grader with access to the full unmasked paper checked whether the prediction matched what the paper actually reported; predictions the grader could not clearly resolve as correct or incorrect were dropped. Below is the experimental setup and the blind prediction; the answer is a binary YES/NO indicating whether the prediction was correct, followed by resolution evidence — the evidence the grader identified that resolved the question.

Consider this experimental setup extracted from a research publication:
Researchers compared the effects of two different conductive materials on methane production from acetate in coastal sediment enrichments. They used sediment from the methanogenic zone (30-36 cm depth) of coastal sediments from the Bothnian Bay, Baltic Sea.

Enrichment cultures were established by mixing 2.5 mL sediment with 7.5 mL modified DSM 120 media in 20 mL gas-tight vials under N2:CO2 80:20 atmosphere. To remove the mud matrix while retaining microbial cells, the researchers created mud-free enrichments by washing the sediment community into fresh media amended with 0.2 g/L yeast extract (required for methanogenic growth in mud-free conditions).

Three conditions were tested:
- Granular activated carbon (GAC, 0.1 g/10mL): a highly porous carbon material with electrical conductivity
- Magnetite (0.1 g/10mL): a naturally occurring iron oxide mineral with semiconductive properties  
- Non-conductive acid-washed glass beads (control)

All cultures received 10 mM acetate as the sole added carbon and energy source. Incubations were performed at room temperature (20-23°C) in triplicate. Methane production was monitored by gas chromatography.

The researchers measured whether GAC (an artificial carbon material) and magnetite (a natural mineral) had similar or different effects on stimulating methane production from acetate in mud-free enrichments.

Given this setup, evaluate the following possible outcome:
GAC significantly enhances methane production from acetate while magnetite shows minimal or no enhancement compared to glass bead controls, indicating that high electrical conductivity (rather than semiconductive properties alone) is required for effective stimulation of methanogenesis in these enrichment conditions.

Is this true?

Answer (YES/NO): NO